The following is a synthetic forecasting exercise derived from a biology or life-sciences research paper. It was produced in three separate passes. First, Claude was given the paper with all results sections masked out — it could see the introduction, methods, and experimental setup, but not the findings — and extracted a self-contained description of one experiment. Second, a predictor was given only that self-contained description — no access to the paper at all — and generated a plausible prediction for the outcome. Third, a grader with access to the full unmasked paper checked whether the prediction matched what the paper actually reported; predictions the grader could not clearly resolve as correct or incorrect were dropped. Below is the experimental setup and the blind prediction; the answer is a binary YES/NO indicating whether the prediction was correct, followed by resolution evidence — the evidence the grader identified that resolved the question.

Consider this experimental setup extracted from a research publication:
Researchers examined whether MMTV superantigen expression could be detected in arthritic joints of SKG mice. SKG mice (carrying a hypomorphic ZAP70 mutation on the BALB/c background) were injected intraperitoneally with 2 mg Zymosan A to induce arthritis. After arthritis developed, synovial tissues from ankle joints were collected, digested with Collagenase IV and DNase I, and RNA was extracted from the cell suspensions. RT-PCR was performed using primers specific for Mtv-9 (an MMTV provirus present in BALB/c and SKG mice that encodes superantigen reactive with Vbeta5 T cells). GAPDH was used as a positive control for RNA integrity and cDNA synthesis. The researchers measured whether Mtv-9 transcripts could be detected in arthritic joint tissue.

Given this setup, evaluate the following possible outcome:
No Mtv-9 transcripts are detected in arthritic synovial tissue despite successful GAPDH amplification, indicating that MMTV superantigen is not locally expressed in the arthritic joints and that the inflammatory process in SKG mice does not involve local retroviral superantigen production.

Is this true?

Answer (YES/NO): NO